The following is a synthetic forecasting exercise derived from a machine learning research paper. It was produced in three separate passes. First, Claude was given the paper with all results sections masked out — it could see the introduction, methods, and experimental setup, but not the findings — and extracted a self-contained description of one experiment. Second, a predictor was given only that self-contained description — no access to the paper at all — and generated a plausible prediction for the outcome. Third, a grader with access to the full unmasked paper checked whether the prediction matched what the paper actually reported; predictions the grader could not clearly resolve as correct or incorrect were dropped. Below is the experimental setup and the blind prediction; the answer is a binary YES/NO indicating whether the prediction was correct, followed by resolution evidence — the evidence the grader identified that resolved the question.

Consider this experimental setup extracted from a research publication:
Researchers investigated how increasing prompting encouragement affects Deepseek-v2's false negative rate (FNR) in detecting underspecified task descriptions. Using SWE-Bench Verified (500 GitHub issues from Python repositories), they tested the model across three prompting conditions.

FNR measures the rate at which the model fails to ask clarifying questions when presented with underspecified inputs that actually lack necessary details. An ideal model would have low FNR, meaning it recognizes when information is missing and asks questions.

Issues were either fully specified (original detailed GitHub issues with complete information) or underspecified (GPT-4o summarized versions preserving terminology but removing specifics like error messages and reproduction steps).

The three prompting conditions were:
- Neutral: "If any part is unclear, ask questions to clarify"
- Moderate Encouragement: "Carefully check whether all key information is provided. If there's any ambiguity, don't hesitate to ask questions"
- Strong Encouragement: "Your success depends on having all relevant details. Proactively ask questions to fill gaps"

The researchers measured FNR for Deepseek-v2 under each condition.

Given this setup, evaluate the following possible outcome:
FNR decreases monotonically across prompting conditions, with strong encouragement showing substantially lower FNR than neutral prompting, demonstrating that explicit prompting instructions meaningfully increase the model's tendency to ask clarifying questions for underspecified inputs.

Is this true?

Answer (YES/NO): NO